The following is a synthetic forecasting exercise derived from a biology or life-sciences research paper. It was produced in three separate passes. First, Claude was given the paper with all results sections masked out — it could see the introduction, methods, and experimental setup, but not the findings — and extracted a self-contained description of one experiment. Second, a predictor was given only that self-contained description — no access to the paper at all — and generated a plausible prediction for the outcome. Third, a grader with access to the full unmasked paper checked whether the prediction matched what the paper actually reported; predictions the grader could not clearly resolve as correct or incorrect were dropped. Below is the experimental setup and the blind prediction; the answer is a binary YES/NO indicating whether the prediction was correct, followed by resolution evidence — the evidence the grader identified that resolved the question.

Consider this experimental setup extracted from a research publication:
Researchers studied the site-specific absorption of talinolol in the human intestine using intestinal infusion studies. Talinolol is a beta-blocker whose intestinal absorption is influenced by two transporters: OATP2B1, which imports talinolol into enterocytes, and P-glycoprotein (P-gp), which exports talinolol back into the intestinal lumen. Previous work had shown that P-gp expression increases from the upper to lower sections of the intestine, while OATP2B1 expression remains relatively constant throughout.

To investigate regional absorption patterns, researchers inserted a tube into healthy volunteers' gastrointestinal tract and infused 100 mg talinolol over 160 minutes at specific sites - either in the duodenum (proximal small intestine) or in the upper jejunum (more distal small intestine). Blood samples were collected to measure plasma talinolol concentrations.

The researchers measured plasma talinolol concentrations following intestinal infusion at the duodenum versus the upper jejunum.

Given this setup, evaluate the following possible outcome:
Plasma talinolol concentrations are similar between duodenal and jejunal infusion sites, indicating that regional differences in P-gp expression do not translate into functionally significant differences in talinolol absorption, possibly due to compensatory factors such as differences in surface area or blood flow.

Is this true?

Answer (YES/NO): NO